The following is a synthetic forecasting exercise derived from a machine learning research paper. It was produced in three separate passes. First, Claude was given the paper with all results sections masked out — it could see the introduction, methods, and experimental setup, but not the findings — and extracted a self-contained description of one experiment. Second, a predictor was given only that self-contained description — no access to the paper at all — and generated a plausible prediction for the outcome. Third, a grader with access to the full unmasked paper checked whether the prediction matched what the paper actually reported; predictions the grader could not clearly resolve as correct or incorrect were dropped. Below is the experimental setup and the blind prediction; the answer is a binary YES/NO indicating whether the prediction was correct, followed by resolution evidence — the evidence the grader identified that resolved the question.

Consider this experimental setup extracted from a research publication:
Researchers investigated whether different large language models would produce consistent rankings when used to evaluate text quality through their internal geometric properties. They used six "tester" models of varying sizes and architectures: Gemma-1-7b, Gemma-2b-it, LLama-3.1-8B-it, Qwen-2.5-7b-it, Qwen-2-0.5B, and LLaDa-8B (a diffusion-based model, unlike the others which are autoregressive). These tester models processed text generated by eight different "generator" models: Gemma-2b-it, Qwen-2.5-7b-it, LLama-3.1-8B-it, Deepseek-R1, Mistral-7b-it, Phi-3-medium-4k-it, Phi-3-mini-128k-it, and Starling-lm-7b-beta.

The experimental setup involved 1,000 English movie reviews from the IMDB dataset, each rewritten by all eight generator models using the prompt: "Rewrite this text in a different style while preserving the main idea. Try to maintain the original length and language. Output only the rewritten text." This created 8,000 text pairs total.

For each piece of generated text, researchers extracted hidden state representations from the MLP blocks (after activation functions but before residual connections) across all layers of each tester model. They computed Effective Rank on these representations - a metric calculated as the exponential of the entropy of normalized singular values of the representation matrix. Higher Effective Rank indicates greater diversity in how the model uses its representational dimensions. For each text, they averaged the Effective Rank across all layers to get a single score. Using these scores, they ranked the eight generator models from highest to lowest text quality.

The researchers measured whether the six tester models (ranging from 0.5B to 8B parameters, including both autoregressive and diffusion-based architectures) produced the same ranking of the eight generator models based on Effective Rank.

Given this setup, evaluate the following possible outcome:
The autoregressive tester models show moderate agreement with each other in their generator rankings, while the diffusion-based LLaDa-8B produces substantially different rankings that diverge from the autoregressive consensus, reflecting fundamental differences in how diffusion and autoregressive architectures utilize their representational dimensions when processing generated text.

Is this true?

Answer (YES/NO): NO